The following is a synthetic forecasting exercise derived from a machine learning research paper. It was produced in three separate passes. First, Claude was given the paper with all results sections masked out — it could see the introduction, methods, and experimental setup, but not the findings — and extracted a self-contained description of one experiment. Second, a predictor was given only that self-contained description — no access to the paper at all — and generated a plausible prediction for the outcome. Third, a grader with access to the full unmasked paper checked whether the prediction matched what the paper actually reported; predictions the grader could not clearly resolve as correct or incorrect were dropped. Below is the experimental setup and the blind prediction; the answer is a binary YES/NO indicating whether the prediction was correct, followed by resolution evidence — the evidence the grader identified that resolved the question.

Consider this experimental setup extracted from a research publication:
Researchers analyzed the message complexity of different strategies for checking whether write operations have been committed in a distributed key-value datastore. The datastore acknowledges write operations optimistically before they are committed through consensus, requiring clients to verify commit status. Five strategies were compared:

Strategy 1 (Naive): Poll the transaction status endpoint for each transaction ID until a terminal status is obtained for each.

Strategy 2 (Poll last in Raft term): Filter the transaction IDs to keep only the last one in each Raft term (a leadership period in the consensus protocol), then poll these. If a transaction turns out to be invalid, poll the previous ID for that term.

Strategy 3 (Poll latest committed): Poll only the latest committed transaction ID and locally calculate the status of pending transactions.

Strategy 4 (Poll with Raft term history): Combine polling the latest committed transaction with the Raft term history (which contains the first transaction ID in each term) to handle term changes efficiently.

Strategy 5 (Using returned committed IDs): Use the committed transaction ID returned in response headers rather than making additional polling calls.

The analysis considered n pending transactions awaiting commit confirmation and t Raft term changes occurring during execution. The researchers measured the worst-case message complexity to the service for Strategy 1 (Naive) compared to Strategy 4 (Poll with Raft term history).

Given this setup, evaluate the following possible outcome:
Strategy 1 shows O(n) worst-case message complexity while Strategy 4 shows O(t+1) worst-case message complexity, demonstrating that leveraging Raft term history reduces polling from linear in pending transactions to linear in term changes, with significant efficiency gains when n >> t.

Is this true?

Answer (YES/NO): NO